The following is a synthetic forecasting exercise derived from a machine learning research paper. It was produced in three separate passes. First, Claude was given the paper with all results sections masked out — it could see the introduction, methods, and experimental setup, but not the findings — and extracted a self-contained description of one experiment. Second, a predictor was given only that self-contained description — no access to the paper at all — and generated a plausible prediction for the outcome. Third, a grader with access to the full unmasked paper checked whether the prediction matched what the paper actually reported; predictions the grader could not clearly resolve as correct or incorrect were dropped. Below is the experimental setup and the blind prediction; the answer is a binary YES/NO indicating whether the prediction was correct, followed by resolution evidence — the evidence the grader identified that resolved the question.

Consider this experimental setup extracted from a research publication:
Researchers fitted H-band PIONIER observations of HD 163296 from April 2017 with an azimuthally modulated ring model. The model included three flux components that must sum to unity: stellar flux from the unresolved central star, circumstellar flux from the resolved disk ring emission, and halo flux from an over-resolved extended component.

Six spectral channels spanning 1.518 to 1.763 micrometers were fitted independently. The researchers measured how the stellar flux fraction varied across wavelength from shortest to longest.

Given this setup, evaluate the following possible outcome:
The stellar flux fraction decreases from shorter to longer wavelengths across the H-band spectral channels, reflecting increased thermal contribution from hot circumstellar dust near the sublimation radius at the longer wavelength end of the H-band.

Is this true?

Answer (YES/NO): YES